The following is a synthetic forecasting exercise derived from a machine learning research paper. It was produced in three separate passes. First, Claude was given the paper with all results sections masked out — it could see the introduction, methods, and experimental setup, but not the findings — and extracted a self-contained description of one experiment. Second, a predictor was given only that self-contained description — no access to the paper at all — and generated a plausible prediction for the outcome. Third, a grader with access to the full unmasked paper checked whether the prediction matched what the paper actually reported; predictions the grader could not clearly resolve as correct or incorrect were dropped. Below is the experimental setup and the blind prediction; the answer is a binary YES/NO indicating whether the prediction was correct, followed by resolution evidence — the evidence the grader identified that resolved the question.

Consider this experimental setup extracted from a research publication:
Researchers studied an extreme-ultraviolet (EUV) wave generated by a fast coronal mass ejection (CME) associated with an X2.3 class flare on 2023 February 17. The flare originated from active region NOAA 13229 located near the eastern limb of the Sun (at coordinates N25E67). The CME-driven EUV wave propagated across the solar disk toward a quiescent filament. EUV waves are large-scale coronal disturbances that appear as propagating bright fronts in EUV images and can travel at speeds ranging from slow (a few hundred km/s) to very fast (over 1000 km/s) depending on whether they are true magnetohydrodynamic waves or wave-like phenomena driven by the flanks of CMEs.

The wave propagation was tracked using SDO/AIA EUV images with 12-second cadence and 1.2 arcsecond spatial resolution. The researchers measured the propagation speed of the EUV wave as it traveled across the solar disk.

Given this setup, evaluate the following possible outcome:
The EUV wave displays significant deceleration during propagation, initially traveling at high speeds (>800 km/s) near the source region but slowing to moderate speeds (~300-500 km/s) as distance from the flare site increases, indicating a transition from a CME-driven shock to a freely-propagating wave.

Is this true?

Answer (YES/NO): NO